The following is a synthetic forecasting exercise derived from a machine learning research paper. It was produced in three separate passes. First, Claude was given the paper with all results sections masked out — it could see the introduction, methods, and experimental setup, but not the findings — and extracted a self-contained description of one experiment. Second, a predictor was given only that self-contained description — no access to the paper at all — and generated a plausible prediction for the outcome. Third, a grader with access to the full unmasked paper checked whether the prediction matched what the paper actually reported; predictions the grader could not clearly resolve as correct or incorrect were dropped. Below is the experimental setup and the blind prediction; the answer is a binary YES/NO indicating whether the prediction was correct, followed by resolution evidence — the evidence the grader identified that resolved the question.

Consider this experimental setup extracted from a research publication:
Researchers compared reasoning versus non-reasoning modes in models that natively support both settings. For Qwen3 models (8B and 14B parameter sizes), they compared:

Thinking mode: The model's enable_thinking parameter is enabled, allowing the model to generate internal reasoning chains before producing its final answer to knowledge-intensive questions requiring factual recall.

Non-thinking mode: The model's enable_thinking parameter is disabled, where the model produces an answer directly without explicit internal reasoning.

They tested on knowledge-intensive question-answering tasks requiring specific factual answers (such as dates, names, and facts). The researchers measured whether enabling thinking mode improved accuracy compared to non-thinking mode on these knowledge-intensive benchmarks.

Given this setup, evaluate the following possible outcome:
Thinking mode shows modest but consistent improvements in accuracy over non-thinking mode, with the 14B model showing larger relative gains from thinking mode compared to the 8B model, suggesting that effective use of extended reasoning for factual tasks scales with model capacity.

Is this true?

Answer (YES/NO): NO